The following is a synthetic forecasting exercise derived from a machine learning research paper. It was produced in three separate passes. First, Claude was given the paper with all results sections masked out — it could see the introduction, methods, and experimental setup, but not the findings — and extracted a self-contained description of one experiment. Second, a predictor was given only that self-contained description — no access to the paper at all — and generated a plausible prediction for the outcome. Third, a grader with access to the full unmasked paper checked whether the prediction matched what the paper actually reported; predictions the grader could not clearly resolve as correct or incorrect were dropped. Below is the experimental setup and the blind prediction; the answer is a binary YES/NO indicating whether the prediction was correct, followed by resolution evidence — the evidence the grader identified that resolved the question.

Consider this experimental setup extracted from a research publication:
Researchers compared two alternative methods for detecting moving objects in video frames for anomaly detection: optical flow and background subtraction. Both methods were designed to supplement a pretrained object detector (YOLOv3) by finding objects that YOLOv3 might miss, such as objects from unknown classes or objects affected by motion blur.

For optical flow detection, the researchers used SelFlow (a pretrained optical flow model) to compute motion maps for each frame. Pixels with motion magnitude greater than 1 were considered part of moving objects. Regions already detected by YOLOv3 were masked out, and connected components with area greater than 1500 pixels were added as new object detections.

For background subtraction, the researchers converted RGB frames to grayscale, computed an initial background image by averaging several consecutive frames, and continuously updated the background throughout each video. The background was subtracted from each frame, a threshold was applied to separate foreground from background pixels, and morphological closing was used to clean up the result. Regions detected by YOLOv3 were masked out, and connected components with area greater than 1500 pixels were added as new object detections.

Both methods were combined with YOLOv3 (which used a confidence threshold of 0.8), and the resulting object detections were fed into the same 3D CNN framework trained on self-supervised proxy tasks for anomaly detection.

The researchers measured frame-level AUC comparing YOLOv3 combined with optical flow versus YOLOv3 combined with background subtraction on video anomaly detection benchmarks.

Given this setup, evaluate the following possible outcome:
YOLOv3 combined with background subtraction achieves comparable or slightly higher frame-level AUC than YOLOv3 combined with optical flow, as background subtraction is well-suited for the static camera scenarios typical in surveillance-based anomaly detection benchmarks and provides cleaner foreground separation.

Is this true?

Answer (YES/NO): NO